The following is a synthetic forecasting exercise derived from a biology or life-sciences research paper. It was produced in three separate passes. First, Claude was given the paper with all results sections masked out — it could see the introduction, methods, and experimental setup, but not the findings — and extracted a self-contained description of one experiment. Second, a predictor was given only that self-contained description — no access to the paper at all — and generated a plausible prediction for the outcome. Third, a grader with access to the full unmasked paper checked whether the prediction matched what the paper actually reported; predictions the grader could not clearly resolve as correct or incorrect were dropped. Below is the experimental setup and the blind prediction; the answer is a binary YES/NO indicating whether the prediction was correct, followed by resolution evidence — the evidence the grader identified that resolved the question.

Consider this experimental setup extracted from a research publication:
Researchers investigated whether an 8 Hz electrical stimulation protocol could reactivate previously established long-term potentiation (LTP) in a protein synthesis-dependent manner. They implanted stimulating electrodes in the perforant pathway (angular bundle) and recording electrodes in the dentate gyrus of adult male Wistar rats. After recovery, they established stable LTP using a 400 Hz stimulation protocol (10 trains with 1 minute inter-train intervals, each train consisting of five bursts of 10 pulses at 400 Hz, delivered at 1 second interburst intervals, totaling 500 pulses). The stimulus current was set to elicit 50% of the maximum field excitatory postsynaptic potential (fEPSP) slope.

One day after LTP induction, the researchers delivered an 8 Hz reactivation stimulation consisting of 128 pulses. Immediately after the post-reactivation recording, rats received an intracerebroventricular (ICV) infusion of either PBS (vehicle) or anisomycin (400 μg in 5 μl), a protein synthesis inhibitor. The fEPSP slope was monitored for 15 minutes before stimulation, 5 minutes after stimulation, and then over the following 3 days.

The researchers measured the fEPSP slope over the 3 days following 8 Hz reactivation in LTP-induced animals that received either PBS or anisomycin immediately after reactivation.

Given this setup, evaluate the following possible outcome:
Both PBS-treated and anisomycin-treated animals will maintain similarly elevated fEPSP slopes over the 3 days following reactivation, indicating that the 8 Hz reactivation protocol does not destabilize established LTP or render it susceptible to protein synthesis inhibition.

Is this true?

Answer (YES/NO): NO